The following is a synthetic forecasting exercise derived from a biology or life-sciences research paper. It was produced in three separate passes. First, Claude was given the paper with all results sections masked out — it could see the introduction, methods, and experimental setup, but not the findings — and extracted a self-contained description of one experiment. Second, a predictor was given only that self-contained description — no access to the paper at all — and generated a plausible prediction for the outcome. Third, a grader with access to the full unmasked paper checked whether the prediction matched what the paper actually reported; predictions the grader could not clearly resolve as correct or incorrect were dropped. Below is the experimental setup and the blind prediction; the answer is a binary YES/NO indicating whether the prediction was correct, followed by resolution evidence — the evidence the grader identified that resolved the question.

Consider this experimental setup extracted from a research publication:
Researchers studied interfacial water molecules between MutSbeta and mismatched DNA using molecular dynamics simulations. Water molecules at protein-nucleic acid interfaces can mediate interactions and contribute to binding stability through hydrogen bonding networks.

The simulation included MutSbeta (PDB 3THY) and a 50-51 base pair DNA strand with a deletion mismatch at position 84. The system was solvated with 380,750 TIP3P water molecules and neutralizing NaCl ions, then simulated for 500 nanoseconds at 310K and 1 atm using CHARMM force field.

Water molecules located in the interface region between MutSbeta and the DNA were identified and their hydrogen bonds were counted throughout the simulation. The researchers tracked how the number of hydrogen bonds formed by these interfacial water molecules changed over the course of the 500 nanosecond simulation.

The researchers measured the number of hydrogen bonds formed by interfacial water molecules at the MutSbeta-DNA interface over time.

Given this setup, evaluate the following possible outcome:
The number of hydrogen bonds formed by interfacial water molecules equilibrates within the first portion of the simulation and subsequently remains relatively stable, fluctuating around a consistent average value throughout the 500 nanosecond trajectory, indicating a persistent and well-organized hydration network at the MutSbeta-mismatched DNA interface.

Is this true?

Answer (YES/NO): NO